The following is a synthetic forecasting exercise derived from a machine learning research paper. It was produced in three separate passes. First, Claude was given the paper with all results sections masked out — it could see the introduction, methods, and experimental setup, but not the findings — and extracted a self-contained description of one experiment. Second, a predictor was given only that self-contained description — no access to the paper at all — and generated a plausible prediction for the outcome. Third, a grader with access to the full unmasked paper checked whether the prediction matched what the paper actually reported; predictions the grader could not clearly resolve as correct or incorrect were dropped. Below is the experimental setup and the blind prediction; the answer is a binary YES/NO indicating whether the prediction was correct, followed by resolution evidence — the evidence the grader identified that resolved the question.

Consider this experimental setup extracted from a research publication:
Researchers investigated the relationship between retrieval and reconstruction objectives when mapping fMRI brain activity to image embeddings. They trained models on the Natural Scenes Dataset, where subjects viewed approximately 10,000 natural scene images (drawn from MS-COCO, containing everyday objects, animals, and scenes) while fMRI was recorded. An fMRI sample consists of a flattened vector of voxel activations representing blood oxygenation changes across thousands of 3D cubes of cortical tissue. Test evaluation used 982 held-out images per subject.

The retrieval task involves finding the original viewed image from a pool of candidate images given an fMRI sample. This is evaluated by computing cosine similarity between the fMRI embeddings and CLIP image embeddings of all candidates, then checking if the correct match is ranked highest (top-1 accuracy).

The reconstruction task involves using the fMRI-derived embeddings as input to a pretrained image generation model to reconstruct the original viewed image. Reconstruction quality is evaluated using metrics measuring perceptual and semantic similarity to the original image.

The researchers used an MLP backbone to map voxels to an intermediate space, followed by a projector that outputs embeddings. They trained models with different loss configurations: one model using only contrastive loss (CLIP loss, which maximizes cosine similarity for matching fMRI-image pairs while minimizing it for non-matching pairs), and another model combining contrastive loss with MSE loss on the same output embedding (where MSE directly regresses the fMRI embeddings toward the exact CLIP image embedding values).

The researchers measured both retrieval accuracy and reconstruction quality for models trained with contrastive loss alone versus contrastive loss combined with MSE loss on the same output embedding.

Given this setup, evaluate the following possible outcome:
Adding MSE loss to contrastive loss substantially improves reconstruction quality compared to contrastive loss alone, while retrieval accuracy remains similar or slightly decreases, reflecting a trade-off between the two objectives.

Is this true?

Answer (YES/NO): NO